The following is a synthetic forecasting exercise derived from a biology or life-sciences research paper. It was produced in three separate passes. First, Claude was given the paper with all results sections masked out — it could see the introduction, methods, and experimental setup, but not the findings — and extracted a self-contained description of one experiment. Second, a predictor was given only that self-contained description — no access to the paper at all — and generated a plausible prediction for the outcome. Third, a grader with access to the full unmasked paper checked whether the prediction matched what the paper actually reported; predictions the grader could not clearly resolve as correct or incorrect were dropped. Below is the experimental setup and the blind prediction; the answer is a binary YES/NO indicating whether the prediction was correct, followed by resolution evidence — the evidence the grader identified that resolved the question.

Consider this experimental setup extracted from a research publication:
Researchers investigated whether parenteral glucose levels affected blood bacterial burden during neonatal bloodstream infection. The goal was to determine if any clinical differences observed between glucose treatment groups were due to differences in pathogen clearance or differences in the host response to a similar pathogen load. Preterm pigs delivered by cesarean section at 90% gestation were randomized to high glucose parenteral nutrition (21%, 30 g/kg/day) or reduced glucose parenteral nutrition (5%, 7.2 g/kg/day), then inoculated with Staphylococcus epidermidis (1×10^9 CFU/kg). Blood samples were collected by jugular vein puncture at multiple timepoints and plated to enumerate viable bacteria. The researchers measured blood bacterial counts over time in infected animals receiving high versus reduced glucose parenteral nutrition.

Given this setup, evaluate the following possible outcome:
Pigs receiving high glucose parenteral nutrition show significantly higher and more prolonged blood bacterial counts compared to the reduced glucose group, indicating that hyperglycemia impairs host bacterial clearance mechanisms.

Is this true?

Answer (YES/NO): NO